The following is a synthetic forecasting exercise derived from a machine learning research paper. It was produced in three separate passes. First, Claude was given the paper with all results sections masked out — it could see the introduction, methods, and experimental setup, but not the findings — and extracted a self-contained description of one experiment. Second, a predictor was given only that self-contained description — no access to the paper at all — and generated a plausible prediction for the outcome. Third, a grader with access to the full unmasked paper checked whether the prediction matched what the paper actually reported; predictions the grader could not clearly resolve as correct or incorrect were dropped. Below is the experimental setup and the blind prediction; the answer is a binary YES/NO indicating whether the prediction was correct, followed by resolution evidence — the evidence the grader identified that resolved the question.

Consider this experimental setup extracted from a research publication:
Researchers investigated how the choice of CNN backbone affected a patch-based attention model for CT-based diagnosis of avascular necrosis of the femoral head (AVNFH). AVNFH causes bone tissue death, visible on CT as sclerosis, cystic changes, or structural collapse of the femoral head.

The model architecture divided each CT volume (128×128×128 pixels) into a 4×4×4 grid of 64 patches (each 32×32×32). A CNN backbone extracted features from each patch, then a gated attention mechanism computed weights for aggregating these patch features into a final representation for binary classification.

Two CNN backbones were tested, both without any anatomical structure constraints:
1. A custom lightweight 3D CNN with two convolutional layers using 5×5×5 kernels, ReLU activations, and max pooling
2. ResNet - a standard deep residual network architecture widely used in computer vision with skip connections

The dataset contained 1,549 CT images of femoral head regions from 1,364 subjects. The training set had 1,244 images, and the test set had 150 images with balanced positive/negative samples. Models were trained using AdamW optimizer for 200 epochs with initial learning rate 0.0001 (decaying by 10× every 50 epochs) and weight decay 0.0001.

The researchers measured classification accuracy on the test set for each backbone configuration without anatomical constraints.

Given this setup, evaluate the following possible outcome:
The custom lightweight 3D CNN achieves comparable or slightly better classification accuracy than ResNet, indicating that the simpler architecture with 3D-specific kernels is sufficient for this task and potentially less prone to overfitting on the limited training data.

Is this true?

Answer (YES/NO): NO